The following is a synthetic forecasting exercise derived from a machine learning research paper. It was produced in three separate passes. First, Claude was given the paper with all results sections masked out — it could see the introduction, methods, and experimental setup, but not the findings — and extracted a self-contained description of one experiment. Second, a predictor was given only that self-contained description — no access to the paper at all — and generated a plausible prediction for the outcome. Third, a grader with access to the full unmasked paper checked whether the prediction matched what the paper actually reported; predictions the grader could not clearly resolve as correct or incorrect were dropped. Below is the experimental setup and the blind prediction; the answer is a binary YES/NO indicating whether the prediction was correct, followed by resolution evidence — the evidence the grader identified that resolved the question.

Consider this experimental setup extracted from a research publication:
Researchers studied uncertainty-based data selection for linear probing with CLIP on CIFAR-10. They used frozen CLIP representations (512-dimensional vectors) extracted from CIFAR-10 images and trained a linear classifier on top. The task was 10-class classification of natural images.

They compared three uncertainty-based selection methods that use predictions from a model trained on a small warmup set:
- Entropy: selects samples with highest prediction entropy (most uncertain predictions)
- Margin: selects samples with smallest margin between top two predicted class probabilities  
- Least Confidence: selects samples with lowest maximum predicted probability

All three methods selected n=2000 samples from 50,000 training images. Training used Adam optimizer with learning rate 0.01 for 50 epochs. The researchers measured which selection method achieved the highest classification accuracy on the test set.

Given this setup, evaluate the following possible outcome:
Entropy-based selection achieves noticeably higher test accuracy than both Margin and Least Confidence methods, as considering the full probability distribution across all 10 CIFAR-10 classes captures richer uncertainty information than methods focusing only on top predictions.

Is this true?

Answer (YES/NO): NO